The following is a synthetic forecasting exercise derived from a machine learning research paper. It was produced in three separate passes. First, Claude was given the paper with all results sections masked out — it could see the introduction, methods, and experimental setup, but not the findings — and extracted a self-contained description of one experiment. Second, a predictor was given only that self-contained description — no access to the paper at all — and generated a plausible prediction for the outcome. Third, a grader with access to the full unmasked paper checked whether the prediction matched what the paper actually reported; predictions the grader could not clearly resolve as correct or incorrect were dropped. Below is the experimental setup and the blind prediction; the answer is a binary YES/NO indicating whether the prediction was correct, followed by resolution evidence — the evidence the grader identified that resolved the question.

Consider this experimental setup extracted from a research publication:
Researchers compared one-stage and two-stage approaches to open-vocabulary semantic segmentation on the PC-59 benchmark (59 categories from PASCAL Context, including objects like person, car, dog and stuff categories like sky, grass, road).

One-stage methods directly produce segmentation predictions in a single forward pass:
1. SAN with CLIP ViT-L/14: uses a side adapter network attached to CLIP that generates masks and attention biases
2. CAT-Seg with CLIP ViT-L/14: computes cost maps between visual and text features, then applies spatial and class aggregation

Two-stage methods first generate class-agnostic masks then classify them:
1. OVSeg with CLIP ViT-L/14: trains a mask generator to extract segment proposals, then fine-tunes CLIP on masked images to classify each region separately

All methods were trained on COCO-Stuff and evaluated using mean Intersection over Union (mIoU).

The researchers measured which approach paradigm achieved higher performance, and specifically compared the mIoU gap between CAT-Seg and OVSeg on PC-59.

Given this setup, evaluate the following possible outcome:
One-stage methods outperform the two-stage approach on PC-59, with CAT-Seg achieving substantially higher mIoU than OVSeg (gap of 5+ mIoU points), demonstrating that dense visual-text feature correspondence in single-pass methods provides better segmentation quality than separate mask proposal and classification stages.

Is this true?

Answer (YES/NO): YES